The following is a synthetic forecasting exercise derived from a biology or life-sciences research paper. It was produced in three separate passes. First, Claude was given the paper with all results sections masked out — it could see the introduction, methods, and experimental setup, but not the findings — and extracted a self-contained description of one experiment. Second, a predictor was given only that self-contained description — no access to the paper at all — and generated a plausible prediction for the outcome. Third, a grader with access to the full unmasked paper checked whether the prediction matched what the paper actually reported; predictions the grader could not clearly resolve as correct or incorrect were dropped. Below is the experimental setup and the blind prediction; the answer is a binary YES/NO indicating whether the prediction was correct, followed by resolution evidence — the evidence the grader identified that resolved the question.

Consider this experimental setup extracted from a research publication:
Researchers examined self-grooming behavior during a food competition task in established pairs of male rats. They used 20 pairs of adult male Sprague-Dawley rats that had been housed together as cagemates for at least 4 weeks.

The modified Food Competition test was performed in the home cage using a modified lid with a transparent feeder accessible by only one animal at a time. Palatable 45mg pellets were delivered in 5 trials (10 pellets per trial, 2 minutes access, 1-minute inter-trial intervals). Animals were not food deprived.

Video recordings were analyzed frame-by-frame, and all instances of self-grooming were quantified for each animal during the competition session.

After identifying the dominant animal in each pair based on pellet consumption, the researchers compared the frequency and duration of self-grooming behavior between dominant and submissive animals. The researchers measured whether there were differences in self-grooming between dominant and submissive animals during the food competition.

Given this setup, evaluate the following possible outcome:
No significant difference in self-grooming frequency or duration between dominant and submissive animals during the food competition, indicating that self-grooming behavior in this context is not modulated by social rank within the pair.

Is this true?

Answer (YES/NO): YES